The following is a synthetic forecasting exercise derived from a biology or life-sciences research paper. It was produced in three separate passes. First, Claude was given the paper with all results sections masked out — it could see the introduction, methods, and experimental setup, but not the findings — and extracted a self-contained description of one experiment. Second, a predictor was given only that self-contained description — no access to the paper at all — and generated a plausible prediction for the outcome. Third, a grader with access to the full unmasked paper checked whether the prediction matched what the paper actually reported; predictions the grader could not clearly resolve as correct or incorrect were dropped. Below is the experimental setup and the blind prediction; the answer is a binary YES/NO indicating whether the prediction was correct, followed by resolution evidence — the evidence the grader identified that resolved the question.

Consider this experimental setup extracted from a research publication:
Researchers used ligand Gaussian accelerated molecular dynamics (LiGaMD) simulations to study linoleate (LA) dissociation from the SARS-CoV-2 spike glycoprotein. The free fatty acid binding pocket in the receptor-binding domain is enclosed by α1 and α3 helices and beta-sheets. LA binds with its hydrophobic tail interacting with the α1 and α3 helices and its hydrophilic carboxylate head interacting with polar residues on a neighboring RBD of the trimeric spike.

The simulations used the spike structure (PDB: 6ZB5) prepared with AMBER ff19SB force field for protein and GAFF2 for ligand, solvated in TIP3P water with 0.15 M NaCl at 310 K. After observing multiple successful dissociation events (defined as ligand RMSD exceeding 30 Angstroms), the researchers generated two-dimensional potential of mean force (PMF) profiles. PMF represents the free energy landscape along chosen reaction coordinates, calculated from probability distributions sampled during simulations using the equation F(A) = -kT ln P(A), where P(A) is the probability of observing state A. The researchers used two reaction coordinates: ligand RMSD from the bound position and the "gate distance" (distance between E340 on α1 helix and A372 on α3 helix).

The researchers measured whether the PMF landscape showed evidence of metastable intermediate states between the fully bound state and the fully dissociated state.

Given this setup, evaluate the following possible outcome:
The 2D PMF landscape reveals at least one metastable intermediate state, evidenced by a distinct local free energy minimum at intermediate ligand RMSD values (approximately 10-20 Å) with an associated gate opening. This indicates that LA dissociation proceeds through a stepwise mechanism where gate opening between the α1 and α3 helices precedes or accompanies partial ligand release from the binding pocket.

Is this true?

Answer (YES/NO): YES